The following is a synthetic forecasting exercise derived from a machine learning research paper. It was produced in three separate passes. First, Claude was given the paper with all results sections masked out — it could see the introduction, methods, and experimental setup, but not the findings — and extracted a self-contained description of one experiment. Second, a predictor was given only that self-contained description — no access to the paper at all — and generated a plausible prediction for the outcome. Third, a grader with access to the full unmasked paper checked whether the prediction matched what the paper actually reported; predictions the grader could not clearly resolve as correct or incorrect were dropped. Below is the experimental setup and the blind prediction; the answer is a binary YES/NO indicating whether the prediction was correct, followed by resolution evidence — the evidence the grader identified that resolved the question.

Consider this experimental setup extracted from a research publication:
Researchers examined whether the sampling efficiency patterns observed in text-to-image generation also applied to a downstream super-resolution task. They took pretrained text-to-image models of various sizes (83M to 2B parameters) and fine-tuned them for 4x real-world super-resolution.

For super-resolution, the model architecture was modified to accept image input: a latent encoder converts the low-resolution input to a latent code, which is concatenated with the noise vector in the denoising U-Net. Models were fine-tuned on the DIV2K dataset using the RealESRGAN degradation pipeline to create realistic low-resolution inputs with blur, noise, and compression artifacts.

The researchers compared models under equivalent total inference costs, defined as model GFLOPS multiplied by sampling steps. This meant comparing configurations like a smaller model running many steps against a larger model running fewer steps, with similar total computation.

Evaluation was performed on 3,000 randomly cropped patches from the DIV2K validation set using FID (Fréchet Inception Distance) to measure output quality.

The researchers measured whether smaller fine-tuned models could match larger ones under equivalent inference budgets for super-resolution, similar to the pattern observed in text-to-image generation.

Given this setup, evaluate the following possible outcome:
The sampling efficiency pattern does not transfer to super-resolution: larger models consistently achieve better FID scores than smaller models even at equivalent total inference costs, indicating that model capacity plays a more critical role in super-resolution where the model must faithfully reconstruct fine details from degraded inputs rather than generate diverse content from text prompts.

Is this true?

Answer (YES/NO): NO